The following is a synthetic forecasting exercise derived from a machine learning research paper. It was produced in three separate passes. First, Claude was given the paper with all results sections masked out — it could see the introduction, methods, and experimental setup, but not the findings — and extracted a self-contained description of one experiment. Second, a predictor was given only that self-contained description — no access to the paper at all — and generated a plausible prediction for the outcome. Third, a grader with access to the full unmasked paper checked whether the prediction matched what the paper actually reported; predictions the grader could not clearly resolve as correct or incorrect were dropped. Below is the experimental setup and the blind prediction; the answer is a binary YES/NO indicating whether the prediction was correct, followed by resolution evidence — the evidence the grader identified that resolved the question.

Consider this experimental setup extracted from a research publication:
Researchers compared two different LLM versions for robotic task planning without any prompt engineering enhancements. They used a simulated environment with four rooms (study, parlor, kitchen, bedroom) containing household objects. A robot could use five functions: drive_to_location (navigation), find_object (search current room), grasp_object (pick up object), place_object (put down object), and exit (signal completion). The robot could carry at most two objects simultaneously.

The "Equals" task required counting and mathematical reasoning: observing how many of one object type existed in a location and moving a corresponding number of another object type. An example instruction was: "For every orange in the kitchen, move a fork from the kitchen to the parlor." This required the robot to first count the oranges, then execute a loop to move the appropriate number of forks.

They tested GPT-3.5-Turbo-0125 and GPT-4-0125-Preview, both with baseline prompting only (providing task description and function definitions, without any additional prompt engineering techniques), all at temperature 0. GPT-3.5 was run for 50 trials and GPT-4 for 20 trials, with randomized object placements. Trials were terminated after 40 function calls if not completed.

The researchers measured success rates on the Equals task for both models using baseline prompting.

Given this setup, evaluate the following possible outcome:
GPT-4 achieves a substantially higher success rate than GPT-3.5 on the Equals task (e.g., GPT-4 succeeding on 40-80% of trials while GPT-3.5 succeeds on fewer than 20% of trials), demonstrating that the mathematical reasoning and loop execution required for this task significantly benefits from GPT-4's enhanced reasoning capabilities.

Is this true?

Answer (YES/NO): NO